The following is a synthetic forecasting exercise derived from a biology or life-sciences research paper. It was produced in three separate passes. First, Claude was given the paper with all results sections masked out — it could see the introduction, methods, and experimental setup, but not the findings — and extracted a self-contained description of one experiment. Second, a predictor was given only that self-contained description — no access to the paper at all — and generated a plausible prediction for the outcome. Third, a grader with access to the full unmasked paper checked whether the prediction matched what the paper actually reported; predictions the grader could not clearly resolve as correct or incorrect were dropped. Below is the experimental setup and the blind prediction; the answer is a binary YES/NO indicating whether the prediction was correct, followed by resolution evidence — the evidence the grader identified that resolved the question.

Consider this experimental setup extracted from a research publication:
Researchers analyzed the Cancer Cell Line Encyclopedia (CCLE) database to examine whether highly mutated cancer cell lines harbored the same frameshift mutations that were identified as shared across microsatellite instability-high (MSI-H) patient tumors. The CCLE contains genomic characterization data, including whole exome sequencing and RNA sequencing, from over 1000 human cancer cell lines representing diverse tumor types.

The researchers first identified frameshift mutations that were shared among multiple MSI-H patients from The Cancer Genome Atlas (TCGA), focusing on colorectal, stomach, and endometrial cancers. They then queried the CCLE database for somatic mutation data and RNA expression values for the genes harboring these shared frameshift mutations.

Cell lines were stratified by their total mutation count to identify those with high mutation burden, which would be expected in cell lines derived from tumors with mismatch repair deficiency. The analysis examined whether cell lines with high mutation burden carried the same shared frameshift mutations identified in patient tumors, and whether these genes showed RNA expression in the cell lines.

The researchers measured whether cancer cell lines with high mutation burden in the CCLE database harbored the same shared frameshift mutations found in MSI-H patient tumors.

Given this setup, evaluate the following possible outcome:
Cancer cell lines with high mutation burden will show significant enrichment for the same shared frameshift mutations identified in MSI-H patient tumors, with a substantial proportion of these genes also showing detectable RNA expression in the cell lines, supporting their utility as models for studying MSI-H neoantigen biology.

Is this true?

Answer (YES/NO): YES